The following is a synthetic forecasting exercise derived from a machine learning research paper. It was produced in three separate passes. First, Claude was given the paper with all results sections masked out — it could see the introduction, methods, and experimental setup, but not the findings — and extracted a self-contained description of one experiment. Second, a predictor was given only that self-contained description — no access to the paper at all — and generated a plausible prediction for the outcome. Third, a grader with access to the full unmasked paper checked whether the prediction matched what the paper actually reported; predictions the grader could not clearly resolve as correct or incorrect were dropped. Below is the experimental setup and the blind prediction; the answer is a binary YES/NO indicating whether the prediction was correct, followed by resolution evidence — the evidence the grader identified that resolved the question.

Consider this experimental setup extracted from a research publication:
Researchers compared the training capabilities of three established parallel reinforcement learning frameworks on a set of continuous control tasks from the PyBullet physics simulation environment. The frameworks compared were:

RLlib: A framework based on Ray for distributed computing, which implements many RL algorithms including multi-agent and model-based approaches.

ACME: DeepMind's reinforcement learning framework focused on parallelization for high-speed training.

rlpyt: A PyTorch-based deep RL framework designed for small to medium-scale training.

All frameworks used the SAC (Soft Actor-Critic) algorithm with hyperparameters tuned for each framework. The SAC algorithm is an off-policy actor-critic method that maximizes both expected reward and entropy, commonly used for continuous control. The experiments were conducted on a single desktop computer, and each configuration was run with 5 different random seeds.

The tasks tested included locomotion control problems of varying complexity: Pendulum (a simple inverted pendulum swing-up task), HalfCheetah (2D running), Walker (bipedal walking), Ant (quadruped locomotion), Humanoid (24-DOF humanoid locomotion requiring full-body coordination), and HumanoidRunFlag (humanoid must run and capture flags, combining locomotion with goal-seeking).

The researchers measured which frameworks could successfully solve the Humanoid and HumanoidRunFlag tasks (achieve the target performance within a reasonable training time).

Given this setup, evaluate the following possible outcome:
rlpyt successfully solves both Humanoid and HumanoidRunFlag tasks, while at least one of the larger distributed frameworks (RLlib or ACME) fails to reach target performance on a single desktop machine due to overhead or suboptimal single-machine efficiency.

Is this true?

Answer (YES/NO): NO